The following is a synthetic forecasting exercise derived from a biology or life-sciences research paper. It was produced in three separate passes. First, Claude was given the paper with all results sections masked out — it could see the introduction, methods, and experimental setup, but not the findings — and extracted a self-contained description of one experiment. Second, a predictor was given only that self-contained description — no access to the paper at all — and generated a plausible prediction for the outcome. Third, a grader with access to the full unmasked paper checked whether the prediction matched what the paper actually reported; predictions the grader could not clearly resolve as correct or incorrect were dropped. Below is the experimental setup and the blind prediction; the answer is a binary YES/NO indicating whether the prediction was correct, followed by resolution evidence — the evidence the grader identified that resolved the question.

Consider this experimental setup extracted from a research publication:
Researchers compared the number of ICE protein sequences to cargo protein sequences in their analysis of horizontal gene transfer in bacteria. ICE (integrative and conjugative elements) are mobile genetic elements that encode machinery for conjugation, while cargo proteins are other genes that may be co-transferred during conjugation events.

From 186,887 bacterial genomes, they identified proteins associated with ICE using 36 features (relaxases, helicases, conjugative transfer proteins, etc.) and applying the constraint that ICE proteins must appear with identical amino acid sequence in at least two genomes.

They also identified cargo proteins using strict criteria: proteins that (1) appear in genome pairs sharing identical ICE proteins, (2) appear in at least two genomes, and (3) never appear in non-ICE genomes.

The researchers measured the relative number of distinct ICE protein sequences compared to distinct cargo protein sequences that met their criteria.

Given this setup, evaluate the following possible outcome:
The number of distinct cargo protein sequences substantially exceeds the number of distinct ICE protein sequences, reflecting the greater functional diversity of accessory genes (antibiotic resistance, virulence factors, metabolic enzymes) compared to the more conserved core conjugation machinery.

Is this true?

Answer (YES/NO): YES